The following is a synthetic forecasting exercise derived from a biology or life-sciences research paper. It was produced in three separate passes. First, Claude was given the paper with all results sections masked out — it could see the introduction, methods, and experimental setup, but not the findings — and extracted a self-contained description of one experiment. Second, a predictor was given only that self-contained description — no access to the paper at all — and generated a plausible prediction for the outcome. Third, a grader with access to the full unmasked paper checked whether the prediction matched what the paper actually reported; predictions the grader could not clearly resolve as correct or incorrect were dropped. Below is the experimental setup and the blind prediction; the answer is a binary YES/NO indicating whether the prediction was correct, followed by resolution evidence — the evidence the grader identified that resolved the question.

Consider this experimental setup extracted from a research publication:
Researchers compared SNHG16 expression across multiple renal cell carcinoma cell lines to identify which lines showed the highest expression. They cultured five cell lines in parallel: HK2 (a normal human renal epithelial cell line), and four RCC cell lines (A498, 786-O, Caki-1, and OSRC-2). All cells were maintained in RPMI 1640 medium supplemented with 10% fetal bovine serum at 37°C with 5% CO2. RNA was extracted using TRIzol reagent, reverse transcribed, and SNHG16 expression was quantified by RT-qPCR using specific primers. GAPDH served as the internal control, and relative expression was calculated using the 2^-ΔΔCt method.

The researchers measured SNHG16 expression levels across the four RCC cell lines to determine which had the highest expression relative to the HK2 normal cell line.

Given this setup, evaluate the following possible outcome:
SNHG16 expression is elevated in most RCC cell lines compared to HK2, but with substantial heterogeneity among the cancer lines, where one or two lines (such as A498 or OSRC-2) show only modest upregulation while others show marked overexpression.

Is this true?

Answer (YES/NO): NO